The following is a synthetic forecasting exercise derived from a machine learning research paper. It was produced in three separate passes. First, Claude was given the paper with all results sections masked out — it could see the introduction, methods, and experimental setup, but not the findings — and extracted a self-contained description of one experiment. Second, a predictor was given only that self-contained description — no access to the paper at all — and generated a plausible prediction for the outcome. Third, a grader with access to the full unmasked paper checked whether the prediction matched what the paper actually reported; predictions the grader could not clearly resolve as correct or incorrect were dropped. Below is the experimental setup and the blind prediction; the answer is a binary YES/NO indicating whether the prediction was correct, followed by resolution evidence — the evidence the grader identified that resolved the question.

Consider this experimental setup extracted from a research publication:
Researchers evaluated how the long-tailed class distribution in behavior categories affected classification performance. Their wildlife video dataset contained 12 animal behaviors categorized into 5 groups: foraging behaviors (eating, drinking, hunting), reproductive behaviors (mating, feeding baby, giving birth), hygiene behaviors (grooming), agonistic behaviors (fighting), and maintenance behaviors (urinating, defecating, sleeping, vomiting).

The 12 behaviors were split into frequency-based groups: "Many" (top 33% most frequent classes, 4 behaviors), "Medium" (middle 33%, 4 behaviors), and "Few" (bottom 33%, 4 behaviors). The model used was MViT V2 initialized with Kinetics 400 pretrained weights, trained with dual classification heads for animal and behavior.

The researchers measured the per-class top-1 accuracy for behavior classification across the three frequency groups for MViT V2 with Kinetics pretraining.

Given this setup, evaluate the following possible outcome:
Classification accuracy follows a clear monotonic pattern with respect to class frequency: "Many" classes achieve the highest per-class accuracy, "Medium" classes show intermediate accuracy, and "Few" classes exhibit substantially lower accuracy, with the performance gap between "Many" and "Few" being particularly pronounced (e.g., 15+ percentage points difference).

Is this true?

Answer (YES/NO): YES